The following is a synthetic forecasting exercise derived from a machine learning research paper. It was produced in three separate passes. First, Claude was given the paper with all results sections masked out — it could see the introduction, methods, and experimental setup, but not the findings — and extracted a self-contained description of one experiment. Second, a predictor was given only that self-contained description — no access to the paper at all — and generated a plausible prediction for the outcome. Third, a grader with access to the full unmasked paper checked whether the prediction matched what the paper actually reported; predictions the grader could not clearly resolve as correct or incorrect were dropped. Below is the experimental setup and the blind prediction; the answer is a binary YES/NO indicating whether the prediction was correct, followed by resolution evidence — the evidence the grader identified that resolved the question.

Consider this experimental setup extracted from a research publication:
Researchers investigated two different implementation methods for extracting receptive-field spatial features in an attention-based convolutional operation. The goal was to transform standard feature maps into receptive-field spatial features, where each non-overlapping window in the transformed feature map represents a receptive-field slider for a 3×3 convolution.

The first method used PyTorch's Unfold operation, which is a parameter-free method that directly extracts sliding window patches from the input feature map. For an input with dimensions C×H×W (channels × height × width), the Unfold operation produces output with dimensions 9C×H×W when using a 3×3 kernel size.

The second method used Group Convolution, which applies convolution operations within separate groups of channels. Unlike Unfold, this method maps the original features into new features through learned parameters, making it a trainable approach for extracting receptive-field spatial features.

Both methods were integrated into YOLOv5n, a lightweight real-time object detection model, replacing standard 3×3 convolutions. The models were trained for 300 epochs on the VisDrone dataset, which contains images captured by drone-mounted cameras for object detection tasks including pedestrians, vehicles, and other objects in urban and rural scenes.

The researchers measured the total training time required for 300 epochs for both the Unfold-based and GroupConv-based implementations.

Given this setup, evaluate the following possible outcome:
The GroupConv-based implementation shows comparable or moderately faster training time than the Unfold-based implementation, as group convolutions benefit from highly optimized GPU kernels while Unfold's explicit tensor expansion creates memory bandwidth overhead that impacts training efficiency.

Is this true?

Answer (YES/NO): YES